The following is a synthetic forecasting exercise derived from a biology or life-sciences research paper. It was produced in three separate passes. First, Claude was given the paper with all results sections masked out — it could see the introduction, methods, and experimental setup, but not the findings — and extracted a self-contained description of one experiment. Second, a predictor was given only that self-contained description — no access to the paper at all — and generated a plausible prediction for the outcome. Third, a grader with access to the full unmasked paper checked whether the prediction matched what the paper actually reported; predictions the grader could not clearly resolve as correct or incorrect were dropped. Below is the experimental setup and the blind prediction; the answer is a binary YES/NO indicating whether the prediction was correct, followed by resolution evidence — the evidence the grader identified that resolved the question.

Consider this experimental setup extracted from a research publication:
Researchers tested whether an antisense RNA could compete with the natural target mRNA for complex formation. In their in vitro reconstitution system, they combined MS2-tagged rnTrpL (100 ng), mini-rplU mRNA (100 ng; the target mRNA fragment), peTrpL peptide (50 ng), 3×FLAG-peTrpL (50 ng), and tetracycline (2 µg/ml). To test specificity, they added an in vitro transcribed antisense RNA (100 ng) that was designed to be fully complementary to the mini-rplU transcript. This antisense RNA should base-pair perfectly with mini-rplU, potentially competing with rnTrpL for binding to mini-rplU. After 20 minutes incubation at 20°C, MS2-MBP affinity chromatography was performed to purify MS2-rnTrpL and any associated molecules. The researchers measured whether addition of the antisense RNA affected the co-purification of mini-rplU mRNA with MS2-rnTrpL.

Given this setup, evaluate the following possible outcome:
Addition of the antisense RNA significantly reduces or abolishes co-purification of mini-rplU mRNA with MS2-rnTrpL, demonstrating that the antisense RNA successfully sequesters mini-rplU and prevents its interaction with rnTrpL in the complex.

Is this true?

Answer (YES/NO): NO